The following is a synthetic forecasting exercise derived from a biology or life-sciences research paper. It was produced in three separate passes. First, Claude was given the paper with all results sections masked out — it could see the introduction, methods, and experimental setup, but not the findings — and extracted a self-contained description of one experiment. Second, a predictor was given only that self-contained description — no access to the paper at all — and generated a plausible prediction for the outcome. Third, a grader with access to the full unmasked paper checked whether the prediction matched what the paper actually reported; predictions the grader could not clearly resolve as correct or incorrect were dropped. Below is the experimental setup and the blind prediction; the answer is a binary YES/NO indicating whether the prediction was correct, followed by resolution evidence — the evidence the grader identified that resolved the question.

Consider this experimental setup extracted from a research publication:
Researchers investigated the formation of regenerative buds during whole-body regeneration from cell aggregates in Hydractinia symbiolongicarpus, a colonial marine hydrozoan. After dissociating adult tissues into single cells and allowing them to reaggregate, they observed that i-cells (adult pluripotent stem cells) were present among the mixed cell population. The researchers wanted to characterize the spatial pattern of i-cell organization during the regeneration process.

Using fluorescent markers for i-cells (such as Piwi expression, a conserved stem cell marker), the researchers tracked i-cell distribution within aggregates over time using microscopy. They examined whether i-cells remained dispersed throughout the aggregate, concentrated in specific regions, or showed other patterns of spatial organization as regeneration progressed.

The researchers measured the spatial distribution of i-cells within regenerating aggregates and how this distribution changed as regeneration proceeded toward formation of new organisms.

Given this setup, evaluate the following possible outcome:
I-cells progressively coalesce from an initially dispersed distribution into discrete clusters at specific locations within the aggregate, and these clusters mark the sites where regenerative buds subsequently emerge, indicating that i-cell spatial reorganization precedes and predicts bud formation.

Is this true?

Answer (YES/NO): YES